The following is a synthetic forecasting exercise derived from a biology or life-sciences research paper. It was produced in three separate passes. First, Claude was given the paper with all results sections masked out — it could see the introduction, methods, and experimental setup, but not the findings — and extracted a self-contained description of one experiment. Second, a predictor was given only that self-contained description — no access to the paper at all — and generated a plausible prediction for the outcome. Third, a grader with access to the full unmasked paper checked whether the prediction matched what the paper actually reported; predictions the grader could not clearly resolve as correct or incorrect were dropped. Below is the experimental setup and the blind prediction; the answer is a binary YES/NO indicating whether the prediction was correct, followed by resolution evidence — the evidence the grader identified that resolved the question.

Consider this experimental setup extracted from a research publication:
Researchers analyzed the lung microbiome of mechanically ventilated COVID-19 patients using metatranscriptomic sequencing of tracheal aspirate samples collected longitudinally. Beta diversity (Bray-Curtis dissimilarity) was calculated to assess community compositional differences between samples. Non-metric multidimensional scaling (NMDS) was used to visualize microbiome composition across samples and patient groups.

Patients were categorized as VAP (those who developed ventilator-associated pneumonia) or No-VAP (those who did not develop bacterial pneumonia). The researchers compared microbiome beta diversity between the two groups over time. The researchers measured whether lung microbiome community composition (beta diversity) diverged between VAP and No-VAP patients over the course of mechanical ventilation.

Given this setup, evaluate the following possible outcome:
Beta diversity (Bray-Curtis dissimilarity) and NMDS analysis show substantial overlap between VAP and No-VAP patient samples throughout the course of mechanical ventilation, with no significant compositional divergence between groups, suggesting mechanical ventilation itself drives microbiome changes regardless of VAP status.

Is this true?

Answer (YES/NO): NO